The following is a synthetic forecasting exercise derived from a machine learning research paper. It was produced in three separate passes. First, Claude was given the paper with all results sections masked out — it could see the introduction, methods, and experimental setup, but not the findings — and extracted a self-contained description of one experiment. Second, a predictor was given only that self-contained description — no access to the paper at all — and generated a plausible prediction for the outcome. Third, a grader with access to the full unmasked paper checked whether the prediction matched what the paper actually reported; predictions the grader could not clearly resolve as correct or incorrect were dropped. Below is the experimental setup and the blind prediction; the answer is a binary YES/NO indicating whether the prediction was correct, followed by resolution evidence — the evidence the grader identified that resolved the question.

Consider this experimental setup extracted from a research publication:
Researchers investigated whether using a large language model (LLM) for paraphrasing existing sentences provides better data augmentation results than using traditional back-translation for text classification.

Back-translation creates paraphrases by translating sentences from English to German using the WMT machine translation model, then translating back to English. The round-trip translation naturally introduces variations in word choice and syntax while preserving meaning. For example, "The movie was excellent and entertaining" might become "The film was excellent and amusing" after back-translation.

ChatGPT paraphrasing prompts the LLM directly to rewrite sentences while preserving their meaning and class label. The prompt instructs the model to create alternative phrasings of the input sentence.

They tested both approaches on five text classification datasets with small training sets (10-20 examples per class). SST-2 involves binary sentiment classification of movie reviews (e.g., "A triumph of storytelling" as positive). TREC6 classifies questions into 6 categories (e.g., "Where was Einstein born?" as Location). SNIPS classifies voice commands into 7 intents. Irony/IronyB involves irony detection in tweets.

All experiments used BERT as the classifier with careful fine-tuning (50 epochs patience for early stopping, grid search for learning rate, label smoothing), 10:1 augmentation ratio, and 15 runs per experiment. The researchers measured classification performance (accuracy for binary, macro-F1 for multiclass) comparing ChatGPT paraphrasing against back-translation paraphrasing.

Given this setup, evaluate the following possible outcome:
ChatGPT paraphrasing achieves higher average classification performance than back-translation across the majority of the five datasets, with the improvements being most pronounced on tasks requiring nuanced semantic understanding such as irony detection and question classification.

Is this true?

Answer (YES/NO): NO